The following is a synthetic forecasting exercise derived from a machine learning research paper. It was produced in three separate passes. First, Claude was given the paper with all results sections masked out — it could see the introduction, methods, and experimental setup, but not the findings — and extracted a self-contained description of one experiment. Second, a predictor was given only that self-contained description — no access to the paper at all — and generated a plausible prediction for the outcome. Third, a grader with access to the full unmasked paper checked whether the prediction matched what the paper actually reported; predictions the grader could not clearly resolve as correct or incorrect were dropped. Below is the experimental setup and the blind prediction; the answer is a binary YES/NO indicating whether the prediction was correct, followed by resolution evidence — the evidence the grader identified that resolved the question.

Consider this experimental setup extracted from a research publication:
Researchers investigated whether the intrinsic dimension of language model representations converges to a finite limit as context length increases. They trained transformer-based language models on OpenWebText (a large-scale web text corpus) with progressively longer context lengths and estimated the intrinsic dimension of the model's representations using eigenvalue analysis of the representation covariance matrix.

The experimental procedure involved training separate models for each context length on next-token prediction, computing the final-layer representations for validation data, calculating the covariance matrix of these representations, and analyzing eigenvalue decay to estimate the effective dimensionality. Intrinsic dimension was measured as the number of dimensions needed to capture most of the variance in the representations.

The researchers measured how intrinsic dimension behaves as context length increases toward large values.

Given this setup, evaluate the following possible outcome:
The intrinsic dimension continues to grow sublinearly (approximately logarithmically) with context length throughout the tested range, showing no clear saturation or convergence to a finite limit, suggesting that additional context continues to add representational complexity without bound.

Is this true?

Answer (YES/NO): NO